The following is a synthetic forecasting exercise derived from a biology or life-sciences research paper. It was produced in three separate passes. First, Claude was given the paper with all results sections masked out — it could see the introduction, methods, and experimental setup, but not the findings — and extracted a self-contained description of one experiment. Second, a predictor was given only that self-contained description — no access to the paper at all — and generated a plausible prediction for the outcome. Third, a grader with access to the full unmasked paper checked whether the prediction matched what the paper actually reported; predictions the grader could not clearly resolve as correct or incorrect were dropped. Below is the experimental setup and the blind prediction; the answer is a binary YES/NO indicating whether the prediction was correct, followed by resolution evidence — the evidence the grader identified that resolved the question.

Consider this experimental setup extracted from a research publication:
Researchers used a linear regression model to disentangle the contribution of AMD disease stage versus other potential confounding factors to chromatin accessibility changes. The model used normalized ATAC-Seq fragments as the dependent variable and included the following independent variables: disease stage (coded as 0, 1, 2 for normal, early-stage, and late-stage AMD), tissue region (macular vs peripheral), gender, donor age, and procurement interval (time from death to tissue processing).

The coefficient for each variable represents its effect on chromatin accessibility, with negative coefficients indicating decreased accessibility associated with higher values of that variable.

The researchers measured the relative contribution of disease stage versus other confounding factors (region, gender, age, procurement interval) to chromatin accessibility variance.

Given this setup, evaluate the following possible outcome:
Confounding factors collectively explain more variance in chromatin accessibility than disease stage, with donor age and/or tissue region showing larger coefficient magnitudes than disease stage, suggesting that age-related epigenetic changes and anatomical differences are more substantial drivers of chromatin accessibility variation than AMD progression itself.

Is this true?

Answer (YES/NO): NO